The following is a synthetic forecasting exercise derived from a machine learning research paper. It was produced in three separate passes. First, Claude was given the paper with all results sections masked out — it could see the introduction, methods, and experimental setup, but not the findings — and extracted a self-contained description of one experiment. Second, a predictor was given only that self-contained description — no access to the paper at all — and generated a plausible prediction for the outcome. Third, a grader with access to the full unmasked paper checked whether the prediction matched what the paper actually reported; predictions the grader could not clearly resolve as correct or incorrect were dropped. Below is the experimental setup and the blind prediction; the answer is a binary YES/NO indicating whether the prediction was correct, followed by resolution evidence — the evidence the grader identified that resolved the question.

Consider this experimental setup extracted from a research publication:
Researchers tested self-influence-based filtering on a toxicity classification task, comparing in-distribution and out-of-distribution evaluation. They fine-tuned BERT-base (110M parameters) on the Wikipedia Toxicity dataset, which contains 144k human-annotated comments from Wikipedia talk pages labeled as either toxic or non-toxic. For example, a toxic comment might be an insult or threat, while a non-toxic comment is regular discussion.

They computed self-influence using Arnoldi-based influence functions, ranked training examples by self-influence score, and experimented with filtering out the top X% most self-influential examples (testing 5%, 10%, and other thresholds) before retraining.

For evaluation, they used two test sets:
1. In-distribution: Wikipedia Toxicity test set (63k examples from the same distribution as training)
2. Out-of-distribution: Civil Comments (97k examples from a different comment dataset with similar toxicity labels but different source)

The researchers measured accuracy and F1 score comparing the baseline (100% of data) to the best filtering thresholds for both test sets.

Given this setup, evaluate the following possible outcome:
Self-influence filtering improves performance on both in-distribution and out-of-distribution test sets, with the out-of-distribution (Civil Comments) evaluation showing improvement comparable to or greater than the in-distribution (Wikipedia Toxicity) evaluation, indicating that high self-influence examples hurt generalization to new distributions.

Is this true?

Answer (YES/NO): NO